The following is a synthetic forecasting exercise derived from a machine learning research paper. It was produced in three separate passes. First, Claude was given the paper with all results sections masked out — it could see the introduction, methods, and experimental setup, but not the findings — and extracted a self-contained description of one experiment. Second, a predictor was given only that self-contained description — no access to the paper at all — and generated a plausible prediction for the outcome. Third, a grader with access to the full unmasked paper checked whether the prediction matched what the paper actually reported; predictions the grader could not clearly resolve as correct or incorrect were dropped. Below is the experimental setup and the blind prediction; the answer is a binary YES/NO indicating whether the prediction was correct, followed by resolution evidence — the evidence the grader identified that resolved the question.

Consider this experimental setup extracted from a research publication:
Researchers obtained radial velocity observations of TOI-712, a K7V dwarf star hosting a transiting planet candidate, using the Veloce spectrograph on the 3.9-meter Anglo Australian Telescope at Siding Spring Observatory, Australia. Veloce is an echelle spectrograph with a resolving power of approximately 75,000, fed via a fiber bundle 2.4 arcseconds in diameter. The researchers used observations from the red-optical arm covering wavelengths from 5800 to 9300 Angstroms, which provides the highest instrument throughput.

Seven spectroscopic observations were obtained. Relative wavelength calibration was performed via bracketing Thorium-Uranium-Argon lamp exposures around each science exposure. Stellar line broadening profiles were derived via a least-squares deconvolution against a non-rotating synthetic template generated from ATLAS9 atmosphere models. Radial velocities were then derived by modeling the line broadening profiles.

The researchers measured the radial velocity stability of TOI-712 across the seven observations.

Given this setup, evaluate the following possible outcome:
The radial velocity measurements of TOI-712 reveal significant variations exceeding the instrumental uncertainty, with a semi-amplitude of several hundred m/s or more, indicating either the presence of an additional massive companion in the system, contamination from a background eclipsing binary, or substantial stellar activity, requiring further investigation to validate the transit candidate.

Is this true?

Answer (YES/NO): NO